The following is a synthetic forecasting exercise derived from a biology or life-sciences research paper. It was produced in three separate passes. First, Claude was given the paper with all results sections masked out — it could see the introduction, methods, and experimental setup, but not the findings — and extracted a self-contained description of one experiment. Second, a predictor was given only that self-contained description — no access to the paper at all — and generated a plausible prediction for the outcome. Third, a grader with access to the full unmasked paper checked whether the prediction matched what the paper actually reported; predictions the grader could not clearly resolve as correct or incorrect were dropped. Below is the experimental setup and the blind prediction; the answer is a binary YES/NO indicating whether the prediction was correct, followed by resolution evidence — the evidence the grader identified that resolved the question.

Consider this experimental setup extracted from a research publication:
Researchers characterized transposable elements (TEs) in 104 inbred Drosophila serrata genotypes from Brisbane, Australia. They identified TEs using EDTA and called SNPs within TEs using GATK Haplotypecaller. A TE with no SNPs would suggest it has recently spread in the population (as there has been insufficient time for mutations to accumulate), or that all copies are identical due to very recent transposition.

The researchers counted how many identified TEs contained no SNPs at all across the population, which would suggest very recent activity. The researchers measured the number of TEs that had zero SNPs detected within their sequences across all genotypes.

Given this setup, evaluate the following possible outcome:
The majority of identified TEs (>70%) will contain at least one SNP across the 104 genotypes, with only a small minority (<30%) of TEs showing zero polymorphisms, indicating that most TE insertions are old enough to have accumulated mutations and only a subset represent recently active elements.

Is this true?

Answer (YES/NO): YES